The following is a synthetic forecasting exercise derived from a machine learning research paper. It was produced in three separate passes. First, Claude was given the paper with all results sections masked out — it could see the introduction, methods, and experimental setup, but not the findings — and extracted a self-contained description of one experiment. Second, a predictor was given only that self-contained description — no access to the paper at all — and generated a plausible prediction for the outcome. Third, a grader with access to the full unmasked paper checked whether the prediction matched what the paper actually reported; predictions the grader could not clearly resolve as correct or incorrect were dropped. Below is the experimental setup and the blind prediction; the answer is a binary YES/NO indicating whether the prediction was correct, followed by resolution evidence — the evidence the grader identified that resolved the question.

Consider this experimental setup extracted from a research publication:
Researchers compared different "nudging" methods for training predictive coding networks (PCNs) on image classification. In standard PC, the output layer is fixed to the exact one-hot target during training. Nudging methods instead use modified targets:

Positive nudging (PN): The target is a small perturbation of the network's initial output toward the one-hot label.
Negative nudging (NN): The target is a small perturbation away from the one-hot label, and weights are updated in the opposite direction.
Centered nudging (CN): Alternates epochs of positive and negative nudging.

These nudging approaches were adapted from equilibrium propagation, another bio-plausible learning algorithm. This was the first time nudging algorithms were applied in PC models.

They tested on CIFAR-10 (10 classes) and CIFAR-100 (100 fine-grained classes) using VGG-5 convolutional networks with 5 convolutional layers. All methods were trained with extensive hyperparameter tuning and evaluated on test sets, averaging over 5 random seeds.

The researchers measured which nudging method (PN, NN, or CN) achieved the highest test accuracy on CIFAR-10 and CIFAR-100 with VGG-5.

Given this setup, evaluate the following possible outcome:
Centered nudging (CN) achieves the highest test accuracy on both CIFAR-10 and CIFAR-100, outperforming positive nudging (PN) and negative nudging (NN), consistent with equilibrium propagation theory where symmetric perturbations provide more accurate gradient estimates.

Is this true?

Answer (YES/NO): YES